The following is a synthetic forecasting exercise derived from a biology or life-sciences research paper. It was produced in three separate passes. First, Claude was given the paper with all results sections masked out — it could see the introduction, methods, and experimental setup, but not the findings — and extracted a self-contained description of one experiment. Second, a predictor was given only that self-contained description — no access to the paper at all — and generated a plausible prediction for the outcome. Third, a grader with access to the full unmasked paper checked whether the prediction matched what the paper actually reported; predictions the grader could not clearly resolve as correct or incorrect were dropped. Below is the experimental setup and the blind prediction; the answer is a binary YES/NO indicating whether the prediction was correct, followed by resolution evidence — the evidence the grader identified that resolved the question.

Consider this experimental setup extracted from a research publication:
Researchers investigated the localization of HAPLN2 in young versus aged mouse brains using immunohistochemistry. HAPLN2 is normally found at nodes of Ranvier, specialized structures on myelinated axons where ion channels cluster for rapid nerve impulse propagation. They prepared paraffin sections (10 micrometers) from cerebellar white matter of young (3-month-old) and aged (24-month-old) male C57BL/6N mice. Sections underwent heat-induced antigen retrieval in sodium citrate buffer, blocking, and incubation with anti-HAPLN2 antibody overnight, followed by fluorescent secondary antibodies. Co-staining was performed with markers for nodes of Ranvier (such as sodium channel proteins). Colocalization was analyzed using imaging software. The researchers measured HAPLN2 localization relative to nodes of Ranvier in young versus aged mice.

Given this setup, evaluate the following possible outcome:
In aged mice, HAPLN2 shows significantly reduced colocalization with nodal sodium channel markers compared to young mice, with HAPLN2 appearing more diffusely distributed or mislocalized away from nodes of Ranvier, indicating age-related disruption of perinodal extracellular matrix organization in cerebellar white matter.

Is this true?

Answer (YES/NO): YES